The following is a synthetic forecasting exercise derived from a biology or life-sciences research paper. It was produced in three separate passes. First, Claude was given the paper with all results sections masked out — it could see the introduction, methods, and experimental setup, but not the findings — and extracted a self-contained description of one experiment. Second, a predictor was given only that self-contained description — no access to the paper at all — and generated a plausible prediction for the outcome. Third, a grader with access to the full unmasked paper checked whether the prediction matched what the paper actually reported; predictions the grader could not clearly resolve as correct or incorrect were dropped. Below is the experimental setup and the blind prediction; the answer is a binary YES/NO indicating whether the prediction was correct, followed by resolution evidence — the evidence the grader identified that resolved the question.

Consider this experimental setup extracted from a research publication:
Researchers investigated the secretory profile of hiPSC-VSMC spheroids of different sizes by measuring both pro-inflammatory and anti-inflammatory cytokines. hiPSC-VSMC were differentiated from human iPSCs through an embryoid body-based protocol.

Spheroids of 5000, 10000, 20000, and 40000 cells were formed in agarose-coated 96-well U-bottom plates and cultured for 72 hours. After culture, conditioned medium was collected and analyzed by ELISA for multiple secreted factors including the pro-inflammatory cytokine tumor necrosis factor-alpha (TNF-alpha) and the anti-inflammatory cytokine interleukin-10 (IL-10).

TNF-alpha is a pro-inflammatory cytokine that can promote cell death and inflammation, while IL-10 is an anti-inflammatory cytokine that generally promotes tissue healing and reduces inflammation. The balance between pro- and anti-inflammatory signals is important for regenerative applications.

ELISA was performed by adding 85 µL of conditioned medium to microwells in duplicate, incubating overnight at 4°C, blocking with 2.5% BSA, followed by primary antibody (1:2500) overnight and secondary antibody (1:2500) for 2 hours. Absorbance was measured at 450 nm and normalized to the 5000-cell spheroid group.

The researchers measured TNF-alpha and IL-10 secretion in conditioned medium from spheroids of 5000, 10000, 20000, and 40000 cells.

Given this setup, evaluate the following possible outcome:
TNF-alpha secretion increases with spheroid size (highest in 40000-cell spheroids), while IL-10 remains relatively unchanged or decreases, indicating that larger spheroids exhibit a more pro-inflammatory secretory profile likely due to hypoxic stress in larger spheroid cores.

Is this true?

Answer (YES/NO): NO